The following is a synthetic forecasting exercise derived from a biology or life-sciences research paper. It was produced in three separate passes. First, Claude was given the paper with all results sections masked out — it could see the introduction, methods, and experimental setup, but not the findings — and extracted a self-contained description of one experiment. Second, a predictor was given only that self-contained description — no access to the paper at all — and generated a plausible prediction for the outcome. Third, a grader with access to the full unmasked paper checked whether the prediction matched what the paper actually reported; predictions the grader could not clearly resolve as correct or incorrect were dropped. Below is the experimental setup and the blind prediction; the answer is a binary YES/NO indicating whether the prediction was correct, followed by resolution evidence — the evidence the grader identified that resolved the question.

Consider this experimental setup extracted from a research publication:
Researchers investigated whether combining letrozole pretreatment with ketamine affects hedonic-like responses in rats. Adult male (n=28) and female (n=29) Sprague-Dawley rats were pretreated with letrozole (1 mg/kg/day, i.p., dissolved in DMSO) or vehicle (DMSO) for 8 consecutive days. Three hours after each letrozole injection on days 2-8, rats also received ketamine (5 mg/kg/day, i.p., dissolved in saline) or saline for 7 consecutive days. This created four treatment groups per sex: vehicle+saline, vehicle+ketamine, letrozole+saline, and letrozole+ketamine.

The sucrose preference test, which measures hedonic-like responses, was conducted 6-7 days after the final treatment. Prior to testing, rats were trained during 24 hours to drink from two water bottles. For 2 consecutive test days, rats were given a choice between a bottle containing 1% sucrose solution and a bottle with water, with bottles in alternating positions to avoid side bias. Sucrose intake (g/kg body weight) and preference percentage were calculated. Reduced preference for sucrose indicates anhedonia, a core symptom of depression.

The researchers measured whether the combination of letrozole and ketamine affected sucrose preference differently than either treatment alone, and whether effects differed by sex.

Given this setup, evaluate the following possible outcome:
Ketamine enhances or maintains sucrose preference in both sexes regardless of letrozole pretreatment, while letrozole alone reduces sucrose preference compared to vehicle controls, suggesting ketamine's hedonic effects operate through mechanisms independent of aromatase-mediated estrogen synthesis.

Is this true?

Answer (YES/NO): NO